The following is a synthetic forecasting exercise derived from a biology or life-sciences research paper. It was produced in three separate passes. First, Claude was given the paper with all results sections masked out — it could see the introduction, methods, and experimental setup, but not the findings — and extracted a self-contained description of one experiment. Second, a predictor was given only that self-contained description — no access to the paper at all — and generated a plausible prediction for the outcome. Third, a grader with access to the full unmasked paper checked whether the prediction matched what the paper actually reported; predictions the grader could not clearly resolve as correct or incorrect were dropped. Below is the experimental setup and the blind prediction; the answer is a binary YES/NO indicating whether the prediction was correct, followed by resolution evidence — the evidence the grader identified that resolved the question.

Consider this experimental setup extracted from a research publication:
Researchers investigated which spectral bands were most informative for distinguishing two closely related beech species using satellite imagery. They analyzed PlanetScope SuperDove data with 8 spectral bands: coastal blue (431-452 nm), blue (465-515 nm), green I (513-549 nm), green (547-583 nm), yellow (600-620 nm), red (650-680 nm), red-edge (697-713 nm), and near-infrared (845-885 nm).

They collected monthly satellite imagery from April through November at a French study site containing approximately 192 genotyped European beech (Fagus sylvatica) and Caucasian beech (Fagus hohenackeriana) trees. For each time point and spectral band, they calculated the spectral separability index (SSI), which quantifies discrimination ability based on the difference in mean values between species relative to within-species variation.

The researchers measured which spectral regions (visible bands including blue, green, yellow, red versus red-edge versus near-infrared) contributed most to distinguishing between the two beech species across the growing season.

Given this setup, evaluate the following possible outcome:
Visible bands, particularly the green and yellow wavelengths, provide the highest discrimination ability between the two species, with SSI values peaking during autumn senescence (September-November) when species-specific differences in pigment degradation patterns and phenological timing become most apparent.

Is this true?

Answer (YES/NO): NO